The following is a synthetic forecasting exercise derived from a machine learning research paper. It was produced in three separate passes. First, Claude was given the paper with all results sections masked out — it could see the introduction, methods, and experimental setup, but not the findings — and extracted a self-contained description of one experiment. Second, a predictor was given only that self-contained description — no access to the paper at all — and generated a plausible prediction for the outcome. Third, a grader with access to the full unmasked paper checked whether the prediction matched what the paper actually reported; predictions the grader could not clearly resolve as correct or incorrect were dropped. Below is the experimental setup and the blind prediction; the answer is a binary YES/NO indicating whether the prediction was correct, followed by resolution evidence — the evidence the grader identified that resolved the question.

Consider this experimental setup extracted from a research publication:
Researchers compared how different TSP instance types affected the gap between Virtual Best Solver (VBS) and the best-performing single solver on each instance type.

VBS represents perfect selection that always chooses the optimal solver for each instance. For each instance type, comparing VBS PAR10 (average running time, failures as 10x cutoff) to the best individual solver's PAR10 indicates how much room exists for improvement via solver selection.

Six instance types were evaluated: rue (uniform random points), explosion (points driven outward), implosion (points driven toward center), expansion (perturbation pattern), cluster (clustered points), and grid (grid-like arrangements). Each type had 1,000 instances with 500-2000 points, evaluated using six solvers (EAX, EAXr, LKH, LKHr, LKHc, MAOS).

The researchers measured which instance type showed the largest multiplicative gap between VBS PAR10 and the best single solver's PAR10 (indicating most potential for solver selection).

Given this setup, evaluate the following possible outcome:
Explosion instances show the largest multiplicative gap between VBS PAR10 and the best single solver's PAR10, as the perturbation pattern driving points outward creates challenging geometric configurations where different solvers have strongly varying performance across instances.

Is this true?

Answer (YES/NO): NO